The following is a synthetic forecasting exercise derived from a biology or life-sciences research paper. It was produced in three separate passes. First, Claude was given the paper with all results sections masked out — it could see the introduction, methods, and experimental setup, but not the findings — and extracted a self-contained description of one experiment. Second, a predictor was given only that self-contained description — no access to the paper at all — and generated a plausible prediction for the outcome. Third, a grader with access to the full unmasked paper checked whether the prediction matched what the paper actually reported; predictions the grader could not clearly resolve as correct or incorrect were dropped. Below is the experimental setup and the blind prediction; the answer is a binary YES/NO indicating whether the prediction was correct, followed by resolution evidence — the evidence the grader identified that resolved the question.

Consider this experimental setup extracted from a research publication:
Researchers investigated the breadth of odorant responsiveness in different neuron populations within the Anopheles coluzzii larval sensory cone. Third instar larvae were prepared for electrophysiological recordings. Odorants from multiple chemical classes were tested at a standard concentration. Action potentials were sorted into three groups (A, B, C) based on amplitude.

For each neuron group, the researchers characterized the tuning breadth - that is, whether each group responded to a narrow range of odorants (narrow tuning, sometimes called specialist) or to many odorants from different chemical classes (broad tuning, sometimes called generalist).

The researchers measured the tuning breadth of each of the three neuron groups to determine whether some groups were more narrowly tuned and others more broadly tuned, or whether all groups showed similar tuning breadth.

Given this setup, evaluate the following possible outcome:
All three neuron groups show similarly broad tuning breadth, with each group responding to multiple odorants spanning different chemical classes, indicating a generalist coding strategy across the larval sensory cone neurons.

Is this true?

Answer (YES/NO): NO